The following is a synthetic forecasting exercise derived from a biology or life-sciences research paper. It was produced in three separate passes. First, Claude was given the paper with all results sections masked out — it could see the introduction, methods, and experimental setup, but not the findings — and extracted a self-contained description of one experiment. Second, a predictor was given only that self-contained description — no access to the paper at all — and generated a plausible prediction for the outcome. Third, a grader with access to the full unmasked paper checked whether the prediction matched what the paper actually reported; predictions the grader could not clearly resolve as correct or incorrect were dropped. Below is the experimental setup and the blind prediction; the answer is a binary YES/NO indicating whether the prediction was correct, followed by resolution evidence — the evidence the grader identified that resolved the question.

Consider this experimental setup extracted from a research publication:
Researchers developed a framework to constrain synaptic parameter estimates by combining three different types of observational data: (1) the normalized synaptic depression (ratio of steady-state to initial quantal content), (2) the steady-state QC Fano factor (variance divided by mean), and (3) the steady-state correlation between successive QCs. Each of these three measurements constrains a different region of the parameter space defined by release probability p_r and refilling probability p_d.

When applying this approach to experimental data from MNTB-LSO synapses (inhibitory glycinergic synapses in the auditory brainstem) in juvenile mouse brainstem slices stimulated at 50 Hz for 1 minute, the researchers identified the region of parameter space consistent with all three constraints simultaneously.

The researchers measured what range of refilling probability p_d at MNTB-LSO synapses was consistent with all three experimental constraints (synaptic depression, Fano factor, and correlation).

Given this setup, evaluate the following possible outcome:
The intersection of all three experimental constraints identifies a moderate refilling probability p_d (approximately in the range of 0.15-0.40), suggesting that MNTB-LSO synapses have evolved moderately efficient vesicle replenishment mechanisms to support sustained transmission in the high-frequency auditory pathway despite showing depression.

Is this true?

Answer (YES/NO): NO